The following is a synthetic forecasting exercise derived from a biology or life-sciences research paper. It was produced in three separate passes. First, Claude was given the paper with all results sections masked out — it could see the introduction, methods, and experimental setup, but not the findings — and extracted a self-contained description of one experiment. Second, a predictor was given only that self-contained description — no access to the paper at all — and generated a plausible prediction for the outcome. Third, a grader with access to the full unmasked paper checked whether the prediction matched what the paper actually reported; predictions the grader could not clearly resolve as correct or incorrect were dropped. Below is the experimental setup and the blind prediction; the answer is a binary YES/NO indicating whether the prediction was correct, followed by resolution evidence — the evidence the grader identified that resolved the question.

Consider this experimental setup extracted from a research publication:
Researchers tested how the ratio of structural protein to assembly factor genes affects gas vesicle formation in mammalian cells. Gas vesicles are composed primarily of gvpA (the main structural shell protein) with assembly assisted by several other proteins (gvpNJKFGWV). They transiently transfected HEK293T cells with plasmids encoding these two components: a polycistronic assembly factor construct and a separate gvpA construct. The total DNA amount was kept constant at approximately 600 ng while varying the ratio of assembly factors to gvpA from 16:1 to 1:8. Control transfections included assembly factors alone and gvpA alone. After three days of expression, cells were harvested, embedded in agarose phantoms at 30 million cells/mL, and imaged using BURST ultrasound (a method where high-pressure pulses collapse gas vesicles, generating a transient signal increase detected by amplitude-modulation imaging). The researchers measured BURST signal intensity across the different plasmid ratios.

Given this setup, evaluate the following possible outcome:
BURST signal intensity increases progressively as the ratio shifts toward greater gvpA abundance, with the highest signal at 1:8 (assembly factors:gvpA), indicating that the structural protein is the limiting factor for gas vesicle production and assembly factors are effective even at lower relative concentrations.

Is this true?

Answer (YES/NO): YES